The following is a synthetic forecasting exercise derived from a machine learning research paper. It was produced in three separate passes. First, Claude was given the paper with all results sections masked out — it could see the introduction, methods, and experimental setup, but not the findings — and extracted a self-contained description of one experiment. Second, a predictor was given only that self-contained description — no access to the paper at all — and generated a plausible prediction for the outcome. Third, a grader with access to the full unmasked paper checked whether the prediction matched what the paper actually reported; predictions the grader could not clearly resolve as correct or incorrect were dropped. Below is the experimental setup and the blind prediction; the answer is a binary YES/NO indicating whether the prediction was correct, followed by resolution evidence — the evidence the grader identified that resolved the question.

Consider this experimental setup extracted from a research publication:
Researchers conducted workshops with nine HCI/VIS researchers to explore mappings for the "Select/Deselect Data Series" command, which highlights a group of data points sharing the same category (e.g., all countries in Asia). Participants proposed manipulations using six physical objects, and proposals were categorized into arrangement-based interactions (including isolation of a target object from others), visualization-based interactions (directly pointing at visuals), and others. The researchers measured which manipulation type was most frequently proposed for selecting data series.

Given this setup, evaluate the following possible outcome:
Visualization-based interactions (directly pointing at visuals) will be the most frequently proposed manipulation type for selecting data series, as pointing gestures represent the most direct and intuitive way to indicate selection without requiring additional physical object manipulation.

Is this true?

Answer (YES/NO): NO